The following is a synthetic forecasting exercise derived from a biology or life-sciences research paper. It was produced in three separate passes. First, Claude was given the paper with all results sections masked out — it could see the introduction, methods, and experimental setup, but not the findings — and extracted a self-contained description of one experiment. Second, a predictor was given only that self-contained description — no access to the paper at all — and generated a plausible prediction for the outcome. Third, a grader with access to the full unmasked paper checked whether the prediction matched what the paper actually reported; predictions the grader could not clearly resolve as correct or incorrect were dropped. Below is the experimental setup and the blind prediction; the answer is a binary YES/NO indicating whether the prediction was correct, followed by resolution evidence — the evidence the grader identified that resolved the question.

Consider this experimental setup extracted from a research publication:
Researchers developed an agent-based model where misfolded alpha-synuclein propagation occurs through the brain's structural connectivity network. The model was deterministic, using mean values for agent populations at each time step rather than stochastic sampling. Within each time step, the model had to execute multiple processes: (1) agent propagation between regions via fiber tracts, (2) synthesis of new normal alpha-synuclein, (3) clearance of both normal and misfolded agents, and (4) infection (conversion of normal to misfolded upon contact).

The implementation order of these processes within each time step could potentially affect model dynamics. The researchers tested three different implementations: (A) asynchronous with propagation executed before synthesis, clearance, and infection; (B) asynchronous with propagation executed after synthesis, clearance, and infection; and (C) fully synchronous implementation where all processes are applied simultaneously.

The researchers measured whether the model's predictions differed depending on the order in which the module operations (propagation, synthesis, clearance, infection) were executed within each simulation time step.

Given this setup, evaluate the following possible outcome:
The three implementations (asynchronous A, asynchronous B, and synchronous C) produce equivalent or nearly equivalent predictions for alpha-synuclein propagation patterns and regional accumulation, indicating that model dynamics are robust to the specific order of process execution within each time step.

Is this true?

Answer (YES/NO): YES